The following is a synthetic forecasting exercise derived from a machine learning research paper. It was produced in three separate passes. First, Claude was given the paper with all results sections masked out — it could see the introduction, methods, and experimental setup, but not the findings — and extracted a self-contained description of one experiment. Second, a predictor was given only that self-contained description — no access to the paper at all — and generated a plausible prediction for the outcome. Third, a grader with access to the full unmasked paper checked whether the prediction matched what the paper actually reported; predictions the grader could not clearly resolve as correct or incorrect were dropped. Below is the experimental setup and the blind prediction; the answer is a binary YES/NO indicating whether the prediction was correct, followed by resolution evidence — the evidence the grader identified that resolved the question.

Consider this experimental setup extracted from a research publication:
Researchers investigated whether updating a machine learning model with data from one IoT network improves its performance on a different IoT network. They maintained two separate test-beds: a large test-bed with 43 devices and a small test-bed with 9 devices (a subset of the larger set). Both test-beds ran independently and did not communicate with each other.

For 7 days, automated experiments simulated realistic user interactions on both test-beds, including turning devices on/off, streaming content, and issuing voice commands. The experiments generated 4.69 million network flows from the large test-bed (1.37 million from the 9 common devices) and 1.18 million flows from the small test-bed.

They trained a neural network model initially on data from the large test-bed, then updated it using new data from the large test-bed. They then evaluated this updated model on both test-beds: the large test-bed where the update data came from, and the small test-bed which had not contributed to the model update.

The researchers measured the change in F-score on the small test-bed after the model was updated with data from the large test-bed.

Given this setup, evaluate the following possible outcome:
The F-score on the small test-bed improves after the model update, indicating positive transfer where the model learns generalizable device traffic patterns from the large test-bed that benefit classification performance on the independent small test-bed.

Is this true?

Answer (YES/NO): NO